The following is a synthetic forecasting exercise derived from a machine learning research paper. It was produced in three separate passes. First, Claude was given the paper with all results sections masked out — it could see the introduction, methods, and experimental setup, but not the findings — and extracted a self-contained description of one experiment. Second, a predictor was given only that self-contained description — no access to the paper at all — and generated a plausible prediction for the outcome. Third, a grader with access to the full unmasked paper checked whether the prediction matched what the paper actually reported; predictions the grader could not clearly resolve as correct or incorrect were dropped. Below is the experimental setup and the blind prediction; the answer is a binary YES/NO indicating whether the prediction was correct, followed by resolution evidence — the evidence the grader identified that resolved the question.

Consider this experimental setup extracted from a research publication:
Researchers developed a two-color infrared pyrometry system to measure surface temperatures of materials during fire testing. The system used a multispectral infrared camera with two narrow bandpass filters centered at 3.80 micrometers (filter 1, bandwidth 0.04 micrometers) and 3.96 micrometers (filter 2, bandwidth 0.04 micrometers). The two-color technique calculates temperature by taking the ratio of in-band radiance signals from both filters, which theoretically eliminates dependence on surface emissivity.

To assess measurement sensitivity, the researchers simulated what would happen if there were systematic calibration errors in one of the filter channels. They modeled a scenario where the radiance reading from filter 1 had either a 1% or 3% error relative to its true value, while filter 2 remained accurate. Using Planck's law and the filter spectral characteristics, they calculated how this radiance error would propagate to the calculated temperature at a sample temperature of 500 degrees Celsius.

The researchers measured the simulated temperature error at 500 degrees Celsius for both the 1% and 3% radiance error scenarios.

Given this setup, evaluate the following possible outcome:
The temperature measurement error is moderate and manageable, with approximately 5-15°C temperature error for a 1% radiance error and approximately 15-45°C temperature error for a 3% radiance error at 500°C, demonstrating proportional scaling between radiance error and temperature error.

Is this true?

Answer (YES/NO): NO